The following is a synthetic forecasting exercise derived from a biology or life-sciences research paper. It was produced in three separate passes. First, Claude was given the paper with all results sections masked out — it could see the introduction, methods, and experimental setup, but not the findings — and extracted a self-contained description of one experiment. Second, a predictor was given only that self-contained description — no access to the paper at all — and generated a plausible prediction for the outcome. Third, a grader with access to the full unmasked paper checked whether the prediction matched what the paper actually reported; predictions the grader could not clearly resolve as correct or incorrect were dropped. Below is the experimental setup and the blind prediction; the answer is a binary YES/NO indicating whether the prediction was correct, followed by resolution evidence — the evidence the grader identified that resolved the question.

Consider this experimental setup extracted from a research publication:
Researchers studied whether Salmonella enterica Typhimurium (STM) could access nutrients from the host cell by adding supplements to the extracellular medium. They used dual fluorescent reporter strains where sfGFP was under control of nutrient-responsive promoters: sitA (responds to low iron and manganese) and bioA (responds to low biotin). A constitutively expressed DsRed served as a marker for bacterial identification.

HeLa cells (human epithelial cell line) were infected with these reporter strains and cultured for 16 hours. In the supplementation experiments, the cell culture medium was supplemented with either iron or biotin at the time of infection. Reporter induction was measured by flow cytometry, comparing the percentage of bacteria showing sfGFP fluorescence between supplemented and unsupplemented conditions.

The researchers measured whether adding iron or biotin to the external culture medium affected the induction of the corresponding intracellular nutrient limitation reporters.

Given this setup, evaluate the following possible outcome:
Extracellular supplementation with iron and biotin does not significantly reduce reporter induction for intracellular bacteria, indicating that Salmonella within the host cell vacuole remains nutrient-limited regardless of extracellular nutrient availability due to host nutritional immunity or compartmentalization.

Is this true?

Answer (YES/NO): NO